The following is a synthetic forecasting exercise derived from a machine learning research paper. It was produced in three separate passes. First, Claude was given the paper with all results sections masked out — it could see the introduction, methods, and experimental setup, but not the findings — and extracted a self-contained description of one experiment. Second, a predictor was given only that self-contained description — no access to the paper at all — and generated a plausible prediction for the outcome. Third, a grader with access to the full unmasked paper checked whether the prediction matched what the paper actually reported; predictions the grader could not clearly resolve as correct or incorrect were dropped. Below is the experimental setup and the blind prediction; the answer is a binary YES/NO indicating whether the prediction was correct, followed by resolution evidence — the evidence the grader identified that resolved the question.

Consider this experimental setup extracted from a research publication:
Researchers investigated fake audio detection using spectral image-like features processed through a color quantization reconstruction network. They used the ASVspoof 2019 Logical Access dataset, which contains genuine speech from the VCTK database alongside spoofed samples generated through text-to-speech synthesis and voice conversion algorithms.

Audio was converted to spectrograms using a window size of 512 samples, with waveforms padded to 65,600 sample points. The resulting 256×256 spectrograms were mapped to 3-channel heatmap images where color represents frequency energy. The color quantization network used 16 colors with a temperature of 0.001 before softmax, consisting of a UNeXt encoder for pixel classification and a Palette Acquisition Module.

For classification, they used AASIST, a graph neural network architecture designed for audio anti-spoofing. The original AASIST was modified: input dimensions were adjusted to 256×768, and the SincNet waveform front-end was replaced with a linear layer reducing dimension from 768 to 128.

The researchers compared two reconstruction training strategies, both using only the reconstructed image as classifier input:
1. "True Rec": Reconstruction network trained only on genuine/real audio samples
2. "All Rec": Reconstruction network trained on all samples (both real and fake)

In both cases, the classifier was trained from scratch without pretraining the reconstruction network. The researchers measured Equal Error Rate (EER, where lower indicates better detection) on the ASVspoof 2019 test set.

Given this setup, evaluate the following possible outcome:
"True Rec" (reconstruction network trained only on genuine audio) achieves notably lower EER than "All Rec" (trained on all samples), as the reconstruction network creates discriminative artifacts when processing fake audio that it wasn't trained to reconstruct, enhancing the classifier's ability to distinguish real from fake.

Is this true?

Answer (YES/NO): NO